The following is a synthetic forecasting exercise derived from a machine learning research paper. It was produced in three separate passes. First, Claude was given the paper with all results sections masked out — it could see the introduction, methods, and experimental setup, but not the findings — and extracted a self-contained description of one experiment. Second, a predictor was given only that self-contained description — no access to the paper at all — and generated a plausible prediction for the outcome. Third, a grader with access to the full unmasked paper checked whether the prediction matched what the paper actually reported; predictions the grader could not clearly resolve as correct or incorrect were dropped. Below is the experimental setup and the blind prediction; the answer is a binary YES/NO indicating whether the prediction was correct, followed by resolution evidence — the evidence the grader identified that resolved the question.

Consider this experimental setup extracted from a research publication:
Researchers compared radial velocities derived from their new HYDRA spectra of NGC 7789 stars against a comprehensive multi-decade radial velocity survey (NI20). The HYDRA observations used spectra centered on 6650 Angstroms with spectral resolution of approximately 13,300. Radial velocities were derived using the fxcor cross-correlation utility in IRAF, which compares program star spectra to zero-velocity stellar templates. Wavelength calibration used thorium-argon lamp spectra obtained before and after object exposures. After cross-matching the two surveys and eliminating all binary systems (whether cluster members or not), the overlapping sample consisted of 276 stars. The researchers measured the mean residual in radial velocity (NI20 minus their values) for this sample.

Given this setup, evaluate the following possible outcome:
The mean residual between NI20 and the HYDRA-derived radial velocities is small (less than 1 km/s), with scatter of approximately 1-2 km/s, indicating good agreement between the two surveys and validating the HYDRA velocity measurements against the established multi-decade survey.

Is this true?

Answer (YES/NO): YES